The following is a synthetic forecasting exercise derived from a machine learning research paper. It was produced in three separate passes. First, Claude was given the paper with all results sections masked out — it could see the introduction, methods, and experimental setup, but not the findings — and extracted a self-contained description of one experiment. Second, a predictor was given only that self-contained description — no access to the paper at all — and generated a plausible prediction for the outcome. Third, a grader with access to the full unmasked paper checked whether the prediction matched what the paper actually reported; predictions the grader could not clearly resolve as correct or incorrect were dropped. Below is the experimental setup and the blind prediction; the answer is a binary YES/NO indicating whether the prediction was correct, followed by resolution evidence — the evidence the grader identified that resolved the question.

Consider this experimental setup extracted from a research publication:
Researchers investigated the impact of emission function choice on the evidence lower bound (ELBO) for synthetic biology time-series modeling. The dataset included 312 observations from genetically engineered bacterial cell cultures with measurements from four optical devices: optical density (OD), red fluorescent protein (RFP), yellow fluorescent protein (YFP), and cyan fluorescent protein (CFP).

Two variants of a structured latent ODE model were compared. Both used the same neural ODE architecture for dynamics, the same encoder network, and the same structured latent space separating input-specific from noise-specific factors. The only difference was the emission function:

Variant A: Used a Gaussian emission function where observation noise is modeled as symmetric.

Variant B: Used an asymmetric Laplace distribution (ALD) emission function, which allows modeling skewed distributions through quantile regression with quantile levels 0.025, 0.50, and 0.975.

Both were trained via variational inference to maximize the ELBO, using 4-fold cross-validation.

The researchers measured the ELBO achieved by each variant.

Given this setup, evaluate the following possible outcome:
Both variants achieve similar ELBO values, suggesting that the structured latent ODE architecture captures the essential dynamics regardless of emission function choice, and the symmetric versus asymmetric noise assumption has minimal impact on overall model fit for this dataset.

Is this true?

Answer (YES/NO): NO